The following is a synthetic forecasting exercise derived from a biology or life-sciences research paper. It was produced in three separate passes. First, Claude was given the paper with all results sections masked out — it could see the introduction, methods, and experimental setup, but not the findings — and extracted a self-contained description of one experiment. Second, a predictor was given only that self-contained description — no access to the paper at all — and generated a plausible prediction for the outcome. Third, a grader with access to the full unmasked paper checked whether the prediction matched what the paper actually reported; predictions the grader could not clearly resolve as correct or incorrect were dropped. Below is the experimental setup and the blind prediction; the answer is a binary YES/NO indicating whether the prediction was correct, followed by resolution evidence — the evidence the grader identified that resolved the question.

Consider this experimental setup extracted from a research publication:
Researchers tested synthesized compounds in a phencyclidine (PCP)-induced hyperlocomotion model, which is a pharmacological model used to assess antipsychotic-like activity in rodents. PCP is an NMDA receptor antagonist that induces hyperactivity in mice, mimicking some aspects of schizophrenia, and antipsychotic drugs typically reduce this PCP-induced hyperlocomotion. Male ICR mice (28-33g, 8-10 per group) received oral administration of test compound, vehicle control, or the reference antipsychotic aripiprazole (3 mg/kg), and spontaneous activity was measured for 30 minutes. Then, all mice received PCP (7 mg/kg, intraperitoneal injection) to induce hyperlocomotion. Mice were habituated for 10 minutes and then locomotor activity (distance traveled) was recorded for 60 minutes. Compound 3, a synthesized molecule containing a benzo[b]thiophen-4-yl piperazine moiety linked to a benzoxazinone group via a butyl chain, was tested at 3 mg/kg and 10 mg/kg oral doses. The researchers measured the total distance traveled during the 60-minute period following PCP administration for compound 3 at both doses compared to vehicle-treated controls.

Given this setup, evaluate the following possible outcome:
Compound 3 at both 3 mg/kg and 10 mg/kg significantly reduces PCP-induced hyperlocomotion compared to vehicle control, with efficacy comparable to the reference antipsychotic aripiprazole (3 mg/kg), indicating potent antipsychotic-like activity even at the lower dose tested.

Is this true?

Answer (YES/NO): NO